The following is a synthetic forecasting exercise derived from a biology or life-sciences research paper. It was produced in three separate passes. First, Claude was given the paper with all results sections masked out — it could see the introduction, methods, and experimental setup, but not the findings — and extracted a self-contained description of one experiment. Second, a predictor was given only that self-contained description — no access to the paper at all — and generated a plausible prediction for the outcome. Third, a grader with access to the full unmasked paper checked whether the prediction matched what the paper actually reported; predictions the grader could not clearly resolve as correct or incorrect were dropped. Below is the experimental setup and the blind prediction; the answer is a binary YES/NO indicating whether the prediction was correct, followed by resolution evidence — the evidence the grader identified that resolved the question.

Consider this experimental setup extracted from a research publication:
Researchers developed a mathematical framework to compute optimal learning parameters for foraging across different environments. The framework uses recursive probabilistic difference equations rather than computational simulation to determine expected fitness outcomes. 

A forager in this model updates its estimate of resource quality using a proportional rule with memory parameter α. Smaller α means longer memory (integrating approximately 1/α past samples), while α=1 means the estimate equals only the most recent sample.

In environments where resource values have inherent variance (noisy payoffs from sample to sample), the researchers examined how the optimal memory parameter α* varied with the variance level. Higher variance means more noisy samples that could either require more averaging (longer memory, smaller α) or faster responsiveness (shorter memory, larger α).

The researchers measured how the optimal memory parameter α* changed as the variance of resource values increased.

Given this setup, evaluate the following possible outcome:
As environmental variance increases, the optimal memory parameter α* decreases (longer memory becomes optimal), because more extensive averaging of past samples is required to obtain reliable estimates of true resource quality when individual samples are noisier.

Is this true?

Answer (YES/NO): YES